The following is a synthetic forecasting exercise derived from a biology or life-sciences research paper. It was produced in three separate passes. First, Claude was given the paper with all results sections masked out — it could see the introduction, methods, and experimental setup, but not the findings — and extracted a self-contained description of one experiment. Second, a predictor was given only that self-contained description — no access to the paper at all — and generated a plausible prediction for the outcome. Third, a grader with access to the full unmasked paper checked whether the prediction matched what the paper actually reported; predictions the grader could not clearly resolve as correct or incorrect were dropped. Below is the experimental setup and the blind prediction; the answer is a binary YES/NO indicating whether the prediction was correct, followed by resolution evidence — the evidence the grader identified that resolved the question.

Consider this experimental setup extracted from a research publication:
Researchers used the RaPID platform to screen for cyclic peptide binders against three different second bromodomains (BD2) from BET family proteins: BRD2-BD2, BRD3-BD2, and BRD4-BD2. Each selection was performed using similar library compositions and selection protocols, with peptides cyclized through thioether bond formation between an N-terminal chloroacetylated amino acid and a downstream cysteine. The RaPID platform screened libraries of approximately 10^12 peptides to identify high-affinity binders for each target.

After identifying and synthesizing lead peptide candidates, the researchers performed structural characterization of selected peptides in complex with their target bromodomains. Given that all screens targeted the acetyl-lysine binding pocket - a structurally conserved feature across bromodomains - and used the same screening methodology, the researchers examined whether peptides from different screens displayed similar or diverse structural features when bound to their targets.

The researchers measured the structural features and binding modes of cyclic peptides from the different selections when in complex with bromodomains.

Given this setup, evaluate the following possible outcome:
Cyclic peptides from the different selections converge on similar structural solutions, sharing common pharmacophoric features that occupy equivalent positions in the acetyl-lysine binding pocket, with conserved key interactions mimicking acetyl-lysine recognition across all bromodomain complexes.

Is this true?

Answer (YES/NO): NO